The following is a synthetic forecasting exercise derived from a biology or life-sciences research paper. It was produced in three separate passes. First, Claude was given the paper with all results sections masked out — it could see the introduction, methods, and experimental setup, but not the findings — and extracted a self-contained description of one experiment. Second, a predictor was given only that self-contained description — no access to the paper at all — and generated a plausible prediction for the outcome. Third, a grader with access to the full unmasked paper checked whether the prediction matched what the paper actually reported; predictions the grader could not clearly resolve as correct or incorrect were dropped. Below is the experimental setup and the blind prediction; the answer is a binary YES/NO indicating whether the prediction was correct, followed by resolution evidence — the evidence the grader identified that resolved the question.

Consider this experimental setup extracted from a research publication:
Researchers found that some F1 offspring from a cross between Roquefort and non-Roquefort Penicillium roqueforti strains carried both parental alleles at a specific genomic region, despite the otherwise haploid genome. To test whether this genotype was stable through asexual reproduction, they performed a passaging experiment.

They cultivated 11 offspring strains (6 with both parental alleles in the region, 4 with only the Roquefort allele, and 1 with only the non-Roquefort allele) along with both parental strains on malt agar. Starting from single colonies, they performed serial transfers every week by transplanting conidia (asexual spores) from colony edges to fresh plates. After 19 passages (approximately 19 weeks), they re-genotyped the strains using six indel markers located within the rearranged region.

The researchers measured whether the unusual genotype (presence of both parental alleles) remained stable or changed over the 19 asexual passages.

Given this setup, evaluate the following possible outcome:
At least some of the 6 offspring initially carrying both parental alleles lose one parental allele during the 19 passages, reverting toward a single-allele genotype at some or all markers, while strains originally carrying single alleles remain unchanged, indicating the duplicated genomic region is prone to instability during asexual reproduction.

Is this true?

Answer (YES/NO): NO